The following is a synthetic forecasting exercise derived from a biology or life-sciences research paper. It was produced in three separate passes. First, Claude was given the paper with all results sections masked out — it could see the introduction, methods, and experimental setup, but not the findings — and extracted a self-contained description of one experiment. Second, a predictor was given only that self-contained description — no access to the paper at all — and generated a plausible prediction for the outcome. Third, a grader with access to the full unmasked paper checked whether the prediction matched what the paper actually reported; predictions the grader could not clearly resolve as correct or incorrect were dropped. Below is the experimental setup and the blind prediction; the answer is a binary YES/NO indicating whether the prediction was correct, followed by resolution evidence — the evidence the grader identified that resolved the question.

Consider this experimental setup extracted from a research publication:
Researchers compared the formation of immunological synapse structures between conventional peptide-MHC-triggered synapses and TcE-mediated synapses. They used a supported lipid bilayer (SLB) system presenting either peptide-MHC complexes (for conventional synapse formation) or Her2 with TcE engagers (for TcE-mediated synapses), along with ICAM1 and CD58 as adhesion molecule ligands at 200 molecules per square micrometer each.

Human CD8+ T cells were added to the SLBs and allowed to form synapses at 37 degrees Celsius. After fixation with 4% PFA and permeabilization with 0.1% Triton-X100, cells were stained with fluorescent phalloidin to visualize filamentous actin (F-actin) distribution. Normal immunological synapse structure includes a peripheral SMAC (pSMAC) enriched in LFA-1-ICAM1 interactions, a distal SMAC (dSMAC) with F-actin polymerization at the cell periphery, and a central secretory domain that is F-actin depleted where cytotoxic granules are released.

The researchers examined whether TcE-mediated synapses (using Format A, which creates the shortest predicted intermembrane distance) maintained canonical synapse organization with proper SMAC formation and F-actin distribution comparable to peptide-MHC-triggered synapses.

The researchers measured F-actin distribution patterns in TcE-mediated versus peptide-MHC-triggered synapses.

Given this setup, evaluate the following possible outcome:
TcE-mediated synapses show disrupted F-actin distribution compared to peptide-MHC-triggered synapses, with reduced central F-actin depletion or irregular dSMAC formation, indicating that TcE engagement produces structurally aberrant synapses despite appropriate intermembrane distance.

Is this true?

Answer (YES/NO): NO